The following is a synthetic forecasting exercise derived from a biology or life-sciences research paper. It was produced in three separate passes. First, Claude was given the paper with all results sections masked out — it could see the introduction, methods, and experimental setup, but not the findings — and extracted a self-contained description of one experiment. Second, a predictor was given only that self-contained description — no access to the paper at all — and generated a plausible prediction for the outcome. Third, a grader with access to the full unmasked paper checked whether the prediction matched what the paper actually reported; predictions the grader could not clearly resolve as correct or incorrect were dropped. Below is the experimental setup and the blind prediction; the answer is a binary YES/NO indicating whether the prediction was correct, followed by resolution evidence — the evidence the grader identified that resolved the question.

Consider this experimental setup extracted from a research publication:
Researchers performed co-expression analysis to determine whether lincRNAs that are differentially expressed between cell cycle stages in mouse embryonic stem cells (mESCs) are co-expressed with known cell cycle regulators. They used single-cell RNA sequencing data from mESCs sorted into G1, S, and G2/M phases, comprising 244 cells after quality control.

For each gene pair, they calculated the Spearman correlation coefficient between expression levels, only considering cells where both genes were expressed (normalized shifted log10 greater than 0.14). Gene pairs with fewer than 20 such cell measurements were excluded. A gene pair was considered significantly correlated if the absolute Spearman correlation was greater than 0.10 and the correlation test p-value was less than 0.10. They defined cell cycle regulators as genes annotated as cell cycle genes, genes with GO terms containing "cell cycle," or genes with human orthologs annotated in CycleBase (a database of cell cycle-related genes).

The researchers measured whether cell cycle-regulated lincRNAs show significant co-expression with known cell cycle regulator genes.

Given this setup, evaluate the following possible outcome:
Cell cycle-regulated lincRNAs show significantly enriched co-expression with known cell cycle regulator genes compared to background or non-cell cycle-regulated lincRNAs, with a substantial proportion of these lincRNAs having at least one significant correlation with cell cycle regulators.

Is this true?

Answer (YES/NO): YES